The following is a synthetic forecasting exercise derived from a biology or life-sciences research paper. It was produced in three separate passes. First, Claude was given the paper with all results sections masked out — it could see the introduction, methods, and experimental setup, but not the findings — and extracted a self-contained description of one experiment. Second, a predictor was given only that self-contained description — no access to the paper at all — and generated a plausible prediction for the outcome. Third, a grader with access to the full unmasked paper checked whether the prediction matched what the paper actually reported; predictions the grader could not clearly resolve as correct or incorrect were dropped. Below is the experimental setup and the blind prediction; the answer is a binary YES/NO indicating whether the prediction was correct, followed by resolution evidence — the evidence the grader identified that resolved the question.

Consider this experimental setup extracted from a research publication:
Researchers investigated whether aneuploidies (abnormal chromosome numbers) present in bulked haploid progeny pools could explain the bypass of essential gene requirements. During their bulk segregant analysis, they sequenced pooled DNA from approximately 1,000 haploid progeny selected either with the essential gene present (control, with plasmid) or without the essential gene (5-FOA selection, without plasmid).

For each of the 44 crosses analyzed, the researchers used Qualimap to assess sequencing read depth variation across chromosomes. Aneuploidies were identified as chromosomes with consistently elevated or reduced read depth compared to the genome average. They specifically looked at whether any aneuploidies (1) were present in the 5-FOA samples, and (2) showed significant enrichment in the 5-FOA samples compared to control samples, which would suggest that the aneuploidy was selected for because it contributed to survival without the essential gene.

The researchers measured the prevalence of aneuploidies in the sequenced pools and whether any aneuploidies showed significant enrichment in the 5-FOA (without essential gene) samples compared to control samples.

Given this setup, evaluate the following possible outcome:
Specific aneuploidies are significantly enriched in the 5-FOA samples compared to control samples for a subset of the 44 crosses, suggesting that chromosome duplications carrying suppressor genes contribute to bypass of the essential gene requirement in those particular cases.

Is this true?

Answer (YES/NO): NO